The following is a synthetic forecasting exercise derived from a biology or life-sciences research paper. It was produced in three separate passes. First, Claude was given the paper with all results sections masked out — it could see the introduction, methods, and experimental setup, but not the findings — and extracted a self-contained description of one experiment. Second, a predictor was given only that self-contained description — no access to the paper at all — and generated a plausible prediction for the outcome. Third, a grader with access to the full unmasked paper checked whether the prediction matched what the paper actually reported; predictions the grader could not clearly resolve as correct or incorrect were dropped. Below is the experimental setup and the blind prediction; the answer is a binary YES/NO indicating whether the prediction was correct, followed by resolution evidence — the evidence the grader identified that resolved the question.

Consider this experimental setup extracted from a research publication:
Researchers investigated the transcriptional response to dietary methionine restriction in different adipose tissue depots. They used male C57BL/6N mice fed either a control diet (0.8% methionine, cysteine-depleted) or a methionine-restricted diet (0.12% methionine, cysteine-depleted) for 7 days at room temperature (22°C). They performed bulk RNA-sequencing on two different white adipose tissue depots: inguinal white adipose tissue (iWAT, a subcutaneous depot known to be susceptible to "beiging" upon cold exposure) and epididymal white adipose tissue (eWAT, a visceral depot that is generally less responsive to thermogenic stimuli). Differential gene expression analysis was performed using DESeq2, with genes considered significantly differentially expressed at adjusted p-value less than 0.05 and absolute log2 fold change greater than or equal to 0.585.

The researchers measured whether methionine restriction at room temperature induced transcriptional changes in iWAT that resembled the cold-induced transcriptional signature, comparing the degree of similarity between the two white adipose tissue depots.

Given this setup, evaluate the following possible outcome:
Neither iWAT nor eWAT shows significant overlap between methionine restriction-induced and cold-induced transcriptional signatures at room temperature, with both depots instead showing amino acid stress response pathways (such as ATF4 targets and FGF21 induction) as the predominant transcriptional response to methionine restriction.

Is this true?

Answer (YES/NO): NO